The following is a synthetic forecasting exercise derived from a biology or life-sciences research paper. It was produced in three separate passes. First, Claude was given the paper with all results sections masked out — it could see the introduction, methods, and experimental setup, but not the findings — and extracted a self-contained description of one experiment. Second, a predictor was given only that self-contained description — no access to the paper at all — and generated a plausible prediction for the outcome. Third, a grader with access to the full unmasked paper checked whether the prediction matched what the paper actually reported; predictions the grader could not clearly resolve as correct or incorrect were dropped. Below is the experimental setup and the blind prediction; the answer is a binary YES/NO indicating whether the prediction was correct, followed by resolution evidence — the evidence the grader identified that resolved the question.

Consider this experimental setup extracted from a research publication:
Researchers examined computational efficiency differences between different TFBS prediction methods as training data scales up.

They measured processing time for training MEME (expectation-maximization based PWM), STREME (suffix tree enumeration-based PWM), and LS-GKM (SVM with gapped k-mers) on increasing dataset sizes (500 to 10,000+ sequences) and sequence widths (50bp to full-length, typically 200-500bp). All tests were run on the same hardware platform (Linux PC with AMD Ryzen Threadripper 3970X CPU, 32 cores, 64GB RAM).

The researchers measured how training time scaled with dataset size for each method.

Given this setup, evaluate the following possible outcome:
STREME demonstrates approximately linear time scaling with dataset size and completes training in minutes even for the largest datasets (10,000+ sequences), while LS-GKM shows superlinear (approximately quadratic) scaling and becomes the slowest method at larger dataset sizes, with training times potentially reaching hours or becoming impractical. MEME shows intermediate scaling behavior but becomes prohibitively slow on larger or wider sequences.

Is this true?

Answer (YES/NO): NO